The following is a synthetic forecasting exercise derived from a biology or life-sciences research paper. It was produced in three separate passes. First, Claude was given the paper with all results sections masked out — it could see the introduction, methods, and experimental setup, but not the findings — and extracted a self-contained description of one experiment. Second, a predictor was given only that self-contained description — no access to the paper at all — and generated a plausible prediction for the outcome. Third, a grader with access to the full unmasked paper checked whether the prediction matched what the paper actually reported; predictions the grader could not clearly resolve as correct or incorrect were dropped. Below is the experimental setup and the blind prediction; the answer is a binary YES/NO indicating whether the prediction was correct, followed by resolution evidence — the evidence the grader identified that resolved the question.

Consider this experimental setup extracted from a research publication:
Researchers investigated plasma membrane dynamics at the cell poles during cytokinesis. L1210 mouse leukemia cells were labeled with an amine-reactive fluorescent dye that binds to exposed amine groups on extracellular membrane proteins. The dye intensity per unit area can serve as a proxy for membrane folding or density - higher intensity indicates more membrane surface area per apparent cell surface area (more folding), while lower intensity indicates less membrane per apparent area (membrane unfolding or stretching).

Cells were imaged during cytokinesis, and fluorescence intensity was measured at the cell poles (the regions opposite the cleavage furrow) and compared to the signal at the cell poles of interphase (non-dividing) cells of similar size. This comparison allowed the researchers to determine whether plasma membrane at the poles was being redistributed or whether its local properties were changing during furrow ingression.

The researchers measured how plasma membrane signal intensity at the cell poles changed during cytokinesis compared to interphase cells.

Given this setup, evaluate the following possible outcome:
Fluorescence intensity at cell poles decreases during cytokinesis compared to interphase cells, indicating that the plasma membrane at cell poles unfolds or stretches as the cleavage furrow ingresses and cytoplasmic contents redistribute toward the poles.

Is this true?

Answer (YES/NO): YES